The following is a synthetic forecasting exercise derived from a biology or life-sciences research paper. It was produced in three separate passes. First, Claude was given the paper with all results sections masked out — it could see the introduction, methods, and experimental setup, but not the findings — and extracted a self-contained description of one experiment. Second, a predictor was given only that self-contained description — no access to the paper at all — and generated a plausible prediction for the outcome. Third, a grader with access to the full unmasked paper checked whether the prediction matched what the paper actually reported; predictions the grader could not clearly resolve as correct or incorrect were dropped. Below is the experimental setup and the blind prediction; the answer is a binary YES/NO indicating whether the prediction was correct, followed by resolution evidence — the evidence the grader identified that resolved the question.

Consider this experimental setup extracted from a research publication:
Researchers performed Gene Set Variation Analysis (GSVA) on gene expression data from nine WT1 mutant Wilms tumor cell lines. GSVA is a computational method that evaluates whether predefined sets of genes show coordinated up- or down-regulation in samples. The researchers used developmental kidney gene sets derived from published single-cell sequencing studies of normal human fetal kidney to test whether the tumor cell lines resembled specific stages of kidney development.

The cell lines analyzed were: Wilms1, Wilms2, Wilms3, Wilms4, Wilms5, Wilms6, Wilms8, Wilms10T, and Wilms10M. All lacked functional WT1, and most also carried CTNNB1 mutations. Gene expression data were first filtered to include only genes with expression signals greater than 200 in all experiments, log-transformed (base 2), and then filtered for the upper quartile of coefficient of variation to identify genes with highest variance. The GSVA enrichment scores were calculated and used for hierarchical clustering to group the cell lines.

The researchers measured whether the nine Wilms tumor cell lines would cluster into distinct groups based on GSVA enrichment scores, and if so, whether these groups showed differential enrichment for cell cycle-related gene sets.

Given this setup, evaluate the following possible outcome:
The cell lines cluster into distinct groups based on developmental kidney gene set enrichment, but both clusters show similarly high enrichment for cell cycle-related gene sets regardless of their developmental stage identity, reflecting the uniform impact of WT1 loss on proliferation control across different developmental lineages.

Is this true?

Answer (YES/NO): NO